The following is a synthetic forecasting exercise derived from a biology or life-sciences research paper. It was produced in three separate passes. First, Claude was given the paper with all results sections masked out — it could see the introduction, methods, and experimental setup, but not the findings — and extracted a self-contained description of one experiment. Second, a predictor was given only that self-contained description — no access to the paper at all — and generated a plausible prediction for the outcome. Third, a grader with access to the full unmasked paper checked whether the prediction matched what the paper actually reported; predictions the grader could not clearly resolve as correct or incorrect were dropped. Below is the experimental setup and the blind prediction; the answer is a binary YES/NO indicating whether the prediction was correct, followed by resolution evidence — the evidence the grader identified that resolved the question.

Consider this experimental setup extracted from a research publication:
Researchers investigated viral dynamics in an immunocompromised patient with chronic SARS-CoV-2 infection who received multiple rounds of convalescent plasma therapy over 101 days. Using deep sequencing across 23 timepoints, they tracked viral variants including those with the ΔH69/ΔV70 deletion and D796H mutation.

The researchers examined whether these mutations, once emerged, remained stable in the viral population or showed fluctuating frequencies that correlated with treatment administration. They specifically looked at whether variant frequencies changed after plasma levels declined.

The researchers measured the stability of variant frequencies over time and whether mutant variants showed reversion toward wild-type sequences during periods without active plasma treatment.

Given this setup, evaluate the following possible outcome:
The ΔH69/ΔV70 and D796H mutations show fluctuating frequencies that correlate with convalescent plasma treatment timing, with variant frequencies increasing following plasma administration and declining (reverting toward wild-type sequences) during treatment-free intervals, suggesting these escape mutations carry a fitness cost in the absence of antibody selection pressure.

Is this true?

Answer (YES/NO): YES